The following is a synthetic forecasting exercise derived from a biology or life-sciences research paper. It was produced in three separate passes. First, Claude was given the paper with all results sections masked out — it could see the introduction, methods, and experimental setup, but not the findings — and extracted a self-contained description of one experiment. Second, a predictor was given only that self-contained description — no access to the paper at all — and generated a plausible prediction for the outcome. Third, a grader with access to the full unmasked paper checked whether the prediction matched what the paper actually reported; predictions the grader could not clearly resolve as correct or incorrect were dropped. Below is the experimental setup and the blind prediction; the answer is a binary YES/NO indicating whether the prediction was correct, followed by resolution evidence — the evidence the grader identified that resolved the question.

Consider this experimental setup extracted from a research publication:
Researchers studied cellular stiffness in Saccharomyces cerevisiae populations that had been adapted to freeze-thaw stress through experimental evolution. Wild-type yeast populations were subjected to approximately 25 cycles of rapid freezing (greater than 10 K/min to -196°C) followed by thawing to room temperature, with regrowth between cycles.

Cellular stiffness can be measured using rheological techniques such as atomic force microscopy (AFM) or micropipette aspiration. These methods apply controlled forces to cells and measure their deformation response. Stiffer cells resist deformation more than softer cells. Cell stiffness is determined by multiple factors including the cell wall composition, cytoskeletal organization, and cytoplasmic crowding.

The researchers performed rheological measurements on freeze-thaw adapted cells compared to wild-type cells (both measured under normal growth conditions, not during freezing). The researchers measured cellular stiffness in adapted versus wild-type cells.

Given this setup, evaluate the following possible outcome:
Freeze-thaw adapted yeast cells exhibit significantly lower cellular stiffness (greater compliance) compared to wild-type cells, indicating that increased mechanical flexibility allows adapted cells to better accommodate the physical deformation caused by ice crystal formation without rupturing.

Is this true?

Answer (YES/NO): NO